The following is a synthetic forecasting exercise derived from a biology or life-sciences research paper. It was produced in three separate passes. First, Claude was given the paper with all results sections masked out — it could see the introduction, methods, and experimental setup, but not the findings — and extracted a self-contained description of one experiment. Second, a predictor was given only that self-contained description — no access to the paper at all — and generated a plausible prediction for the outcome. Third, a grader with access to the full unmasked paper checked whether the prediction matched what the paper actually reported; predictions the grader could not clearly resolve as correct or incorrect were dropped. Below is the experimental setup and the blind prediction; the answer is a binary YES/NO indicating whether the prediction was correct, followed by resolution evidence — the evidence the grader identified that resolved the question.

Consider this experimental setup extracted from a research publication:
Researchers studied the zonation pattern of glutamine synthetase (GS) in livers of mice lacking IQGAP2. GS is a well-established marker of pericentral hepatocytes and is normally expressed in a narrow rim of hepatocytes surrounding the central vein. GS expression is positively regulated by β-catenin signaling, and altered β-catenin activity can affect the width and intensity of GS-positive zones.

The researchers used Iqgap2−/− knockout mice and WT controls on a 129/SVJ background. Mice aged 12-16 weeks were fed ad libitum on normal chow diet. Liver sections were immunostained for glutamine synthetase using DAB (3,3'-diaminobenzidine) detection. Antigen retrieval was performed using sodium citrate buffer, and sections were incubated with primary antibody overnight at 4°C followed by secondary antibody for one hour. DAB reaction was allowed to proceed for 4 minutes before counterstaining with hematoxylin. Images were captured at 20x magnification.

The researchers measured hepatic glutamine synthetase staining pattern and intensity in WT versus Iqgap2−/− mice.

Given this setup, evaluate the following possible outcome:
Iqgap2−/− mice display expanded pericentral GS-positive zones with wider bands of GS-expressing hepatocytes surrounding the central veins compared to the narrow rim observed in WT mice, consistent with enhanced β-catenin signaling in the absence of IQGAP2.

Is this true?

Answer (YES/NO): NO